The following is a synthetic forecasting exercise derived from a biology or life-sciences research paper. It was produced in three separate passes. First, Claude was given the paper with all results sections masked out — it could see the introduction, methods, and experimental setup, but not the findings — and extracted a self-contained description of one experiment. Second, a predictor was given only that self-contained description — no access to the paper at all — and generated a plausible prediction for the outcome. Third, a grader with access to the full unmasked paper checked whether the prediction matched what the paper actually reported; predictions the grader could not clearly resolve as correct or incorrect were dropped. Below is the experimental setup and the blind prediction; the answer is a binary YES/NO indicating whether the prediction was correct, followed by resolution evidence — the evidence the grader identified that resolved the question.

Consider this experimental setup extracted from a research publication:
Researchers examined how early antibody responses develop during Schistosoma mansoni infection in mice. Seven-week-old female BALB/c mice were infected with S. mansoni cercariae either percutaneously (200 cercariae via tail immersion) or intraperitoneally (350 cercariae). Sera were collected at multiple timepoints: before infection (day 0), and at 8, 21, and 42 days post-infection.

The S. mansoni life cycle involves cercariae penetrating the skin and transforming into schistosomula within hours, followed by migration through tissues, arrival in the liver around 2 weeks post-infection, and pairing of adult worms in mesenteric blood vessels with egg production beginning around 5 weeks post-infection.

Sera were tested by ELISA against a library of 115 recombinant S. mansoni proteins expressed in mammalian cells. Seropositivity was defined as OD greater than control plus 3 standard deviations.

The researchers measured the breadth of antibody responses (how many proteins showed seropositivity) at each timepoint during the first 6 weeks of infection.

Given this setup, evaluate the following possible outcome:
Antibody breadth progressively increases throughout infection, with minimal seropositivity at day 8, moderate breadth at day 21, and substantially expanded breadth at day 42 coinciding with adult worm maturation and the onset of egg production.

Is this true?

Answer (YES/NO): NO